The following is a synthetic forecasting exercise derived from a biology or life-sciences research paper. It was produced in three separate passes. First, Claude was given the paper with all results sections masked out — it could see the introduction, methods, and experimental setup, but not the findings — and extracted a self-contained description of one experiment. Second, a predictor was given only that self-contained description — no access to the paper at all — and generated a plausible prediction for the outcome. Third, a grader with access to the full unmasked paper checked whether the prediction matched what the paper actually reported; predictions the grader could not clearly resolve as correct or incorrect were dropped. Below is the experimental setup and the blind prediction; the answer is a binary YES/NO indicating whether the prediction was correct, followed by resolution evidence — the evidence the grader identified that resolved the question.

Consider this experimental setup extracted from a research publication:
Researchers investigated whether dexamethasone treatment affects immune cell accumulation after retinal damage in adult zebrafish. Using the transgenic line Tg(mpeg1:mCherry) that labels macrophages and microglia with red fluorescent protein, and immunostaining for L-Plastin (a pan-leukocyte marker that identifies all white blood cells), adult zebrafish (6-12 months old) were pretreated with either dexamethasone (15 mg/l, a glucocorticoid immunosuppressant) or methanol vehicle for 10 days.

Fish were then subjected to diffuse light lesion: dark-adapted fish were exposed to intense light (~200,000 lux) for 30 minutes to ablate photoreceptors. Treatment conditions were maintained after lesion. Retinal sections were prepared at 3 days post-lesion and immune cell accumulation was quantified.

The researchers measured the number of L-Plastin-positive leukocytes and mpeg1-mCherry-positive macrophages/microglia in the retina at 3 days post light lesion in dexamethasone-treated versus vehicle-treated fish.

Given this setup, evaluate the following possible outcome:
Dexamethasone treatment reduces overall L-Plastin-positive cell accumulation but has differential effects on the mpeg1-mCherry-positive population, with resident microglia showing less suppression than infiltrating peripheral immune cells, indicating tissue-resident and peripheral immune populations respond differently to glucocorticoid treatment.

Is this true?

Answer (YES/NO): NO